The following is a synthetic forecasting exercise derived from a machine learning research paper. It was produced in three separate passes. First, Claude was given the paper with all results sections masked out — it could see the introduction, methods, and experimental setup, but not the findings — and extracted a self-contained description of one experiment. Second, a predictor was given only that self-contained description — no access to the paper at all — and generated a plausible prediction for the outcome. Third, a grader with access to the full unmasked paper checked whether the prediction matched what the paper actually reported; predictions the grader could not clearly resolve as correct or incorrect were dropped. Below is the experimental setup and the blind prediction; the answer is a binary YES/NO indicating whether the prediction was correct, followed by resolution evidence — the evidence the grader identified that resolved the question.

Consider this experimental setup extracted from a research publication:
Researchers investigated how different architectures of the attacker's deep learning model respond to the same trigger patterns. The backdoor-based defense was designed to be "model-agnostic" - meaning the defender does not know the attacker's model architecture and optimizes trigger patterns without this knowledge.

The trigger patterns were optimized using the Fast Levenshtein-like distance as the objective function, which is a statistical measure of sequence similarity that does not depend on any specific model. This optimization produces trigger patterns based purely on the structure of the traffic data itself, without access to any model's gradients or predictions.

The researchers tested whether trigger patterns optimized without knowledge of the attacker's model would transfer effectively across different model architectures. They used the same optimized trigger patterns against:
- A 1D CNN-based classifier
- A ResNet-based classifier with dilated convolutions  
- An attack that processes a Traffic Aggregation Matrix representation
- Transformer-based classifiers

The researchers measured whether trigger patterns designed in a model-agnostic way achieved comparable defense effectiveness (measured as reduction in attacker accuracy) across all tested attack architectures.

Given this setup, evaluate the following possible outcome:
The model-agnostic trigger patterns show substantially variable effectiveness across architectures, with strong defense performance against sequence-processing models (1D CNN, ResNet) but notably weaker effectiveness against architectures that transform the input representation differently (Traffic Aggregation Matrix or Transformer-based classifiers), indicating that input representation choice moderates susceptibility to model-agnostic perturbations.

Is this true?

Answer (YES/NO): NO